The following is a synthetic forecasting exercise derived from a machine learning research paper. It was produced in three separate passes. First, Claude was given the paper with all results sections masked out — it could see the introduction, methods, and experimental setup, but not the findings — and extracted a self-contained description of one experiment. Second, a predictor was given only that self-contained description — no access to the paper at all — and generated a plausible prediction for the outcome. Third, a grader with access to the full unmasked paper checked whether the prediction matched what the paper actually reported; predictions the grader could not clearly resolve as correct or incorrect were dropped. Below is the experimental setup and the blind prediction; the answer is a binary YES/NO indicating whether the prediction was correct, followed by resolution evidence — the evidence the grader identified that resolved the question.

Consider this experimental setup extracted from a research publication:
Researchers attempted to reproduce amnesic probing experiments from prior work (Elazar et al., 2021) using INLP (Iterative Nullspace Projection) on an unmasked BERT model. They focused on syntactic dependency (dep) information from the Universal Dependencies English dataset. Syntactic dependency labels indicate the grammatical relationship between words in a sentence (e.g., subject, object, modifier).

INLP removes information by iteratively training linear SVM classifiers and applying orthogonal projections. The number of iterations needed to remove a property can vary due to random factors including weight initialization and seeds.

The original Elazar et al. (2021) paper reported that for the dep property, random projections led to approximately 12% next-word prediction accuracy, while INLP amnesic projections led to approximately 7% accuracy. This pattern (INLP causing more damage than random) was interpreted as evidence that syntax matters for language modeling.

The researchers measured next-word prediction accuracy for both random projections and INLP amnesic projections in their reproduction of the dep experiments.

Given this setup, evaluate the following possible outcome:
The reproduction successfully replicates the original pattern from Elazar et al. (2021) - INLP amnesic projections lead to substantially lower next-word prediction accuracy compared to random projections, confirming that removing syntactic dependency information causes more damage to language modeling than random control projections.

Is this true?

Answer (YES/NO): NO